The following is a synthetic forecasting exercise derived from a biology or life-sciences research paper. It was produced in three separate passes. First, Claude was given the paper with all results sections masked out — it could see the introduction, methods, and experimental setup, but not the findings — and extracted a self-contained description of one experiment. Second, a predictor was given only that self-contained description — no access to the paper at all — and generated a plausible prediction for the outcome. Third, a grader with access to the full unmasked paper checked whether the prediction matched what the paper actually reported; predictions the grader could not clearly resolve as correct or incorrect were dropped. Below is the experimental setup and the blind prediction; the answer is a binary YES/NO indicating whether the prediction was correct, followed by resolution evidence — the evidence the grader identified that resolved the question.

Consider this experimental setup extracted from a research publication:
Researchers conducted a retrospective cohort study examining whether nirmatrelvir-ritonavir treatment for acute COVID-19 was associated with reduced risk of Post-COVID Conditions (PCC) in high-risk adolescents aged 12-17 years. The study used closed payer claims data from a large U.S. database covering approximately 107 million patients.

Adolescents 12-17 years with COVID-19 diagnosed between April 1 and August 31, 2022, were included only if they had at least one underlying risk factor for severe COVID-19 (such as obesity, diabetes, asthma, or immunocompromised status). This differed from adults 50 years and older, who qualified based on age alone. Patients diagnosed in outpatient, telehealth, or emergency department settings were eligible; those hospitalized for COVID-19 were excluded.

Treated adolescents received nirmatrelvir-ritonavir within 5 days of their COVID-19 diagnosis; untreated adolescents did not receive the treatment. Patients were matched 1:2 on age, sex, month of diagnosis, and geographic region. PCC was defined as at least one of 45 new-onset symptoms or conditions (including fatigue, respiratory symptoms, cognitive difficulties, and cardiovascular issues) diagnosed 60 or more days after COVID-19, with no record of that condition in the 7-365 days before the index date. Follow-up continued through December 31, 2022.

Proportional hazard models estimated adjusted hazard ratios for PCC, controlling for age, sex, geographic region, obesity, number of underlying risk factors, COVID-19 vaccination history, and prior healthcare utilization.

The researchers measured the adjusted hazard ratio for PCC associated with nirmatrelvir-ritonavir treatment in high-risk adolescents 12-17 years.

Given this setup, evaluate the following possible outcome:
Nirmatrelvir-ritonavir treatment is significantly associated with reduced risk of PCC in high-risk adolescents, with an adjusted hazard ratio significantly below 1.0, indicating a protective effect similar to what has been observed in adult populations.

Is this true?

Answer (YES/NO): NO